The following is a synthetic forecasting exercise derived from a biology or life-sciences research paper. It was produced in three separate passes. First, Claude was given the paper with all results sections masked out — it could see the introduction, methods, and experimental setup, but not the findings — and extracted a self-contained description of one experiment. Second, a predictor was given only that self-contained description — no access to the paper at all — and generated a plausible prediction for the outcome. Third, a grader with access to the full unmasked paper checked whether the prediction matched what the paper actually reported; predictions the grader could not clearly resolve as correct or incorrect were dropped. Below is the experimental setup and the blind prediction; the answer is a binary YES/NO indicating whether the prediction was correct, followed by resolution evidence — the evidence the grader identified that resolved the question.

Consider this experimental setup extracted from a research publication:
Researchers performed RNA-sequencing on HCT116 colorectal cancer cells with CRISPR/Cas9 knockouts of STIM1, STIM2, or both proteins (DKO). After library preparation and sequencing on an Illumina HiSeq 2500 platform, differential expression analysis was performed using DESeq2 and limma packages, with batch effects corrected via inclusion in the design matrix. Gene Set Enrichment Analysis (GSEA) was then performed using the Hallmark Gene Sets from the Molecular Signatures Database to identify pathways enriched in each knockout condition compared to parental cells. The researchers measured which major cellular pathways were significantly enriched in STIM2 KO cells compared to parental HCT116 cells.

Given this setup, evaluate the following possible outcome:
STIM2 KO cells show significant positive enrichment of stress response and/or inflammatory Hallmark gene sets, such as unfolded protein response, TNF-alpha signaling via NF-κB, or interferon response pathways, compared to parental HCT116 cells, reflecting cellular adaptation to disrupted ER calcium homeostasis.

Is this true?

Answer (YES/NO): YES